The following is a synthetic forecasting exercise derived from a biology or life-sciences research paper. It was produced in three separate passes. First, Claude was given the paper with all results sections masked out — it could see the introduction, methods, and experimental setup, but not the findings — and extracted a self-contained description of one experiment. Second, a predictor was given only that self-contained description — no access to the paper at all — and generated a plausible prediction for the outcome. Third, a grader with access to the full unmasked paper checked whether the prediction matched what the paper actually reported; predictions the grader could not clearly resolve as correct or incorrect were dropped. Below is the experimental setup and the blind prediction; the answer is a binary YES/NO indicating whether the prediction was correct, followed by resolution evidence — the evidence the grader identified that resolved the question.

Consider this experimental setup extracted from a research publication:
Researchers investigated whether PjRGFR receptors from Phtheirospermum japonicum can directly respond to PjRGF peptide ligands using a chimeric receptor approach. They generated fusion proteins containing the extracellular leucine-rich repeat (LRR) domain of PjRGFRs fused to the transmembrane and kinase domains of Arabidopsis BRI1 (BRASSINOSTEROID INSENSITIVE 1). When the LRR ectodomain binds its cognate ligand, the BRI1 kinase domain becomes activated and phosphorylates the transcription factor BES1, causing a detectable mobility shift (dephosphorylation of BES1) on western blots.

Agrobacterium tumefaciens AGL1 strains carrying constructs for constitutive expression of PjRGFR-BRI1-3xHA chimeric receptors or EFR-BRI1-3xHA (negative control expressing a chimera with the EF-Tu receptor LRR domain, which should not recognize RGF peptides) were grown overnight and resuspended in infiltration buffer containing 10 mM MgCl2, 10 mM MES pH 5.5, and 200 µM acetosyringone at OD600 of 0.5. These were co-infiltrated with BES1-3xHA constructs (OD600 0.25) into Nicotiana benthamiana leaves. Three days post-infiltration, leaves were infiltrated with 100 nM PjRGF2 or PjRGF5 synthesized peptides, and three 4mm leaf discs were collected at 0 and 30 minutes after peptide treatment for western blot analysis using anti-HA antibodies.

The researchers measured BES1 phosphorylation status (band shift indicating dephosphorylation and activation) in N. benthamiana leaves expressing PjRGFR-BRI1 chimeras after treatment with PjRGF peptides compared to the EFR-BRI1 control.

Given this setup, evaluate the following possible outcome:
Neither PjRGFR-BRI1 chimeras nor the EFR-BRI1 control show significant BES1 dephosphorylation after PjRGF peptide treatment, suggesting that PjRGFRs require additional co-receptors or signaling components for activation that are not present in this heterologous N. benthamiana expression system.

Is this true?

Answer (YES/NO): NO